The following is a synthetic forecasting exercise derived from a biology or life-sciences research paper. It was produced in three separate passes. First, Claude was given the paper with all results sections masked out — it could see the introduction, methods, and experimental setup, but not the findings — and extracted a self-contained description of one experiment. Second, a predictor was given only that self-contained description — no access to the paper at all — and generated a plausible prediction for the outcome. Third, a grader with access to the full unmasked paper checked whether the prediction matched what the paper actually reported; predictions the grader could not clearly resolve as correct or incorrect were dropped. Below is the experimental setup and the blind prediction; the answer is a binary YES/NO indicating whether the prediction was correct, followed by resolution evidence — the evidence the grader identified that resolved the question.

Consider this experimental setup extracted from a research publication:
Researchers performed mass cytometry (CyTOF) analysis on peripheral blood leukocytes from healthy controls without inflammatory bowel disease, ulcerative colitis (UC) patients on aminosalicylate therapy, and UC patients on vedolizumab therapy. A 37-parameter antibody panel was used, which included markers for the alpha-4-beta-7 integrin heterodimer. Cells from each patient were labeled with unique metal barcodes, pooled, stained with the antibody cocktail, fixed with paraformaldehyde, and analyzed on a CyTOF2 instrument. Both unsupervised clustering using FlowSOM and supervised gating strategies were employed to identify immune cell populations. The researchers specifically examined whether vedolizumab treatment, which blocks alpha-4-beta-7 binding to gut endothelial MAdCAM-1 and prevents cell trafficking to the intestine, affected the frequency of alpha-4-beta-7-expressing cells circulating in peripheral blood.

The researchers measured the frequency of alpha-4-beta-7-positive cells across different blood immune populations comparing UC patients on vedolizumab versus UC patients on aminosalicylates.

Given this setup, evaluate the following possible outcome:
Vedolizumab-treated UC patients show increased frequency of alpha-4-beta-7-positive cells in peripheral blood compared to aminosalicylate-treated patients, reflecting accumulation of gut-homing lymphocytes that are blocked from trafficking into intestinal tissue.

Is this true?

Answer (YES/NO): NO